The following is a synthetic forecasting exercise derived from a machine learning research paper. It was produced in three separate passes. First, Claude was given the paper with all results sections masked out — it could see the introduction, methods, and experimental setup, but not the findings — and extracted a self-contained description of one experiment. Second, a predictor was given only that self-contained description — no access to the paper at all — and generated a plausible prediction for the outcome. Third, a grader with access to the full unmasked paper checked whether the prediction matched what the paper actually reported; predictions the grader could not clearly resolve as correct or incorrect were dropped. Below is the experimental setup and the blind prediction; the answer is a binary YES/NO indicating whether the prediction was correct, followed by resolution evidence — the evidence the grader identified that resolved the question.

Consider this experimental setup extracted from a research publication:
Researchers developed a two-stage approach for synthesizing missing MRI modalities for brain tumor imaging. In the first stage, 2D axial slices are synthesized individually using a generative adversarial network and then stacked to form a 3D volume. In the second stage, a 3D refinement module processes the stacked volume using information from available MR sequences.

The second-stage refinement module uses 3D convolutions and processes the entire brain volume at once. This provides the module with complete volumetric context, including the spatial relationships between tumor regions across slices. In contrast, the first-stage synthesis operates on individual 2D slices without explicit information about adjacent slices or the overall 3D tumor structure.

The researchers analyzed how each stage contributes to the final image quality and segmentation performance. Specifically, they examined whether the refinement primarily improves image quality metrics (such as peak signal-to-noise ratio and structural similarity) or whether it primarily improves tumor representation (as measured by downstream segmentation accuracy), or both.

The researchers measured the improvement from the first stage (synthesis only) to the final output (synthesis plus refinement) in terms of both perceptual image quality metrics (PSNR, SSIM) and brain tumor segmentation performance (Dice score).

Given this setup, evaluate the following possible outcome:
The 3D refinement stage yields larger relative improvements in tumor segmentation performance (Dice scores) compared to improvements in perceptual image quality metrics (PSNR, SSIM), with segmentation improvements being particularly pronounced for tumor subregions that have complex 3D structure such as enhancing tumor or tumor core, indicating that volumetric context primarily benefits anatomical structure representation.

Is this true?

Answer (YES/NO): NO